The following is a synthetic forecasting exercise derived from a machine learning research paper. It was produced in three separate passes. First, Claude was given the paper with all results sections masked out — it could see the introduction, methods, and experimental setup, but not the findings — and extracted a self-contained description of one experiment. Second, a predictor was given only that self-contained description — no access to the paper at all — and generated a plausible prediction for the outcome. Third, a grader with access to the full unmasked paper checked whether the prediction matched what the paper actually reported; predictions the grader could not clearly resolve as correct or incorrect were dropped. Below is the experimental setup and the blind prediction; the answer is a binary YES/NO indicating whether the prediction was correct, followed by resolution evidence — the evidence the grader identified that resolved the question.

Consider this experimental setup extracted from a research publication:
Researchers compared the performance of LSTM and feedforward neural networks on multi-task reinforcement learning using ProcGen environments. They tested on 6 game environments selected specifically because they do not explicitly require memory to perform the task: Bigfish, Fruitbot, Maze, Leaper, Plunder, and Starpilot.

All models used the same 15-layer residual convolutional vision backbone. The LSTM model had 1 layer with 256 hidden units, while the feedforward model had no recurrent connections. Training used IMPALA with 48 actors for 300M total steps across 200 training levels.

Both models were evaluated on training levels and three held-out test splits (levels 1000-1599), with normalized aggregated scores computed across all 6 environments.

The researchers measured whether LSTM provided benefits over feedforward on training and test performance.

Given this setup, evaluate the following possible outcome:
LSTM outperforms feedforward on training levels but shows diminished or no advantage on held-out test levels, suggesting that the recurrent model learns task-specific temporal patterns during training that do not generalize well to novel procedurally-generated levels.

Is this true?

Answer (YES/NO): YES